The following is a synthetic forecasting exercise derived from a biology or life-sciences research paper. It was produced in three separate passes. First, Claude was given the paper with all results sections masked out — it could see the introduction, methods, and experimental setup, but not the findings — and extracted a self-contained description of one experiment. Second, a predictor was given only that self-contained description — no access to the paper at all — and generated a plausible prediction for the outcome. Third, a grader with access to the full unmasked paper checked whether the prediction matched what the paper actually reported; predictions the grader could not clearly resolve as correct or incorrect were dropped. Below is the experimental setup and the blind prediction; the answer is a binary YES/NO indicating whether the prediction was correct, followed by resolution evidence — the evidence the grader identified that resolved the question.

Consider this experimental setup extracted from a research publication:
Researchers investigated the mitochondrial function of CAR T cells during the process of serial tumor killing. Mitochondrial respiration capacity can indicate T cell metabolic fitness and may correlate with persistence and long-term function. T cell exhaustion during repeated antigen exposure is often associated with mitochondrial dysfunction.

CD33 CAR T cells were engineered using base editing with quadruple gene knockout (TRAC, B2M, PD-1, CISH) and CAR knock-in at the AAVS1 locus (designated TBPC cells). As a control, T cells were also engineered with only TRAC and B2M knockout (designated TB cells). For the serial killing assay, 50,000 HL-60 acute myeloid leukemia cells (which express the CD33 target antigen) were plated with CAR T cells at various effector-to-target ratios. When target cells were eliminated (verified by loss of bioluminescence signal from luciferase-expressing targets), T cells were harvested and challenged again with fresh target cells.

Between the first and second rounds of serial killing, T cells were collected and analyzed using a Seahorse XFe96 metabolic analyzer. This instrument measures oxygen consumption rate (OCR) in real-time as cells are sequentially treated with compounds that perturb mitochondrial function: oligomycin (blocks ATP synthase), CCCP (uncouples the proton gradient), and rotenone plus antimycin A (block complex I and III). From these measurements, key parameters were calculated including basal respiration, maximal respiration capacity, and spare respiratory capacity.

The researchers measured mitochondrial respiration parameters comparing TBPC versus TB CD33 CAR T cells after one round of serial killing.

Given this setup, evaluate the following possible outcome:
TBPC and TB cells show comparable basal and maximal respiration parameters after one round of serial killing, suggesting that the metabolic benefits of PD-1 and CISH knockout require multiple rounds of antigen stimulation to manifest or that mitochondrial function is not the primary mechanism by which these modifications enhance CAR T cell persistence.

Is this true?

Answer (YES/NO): NO